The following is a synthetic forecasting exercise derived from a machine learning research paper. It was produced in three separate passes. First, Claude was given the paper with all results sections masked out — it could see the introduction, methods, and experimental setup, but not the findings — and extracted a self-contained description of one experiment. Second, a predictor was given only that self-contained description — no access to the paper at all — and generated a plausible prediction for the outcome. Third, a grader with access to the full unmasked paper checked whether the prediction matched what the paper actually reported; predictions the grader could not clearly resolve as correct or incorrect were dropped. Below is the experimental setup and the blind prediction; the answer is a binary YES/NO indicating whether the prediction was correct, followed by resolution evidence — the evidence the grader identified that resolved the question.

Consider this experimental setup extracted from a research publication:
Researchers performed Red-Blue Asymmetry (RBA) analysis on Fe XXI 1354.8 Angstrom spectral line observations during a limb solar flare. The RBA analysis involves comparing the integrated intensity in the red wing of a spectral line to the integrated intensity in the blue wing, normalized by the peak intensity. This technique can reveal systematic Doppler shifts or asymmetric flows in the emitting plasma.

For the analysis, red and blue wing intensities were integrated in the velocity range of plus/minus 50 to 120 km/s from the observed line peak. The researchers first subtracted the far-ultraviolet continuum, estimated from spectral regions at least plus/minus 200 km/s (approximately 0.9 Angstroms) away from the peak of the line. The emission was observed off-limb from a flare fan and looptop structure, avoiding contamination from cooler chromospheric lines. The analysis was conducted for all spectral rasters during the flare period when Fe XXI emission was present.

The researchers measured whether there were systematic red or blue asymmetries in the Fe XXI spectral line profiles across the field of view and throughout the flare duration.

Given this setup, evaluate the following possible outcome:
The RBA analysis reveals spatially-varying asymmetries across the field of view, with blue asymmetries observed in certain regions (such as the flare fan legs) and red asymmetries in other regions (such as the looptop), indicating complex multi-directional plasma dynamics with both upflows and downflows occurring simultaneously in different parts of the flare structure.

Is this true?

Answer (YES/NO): NO